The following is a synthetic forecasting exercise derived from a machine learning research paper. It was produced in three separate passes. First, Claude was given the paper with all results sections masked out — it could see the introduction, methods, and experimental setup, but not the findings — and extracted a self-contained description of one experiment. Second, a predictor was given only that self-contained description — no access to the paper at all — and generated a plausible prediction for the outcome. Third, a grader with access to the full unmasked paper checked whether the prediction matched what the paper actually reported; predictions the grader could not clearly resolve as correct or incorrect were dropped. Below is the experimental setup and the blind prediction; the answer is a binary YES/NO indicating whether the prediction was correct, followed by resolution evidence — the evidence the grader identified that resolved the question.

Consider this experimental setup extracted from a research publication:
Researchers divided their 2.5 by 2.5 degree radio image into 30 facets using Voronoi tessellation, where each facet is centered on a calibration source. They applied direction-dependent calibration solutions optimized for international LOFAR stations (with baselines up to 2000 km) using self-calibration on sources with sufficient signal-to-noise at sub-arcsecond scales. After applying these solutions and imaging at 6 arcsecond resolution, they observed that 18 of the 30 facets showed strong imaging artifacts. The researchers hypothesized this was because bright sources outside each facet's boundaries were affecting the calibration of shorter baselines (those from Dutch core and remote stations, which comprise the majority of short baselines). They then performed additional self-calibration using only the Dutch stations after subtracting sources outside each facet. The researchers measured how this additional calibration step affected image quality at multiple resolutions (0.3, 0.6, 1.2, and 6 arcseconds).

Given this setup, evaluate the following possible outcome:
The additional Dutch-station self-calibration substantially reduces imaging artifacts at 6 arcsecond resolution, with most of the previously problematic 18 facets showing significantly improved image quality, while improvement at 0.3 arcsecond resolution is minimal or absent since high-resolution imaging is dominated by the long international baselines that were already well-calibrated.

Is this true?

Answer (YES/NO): NO